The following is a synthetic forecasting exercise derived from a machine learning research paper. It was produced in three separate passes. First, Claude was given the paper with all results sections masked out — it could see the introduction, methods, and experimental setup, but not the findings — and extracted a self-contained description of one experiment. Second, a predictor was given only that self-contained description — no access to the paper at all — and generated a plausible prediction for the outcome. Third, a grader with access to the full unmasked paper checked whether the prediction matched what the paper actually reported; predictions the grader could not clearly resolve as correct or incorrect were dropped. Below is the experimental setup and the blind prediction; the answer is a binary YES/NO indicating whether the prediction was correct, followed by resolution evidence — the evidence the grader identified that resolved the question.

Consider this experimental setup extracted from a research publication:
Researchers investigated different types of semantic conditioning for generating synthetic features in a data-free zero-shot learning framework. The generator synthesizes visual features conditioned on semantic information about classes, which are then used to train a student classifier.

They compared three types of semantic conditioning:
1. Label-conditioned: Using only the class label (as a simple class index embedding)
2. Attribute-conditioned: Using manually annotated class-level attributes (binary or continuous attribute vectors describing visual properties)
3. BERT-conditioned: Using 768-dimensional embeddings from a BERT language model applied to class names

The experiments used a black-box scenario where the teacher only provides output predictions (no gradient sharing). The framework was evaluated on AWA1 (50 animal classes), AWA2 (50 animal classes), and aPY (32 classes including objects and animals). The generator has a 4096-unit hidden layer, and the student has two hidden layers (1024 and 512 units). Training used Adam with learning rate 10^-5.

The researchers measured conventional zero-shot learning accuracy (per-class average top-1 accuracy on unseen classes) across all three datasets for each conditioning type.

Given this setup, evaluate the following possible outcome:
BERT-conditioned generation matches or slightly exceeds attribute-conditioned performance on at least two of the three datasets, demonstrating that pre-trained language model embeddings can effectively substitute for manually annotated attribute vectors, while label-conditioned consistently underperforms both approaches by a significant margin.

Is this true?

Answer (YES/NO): NO